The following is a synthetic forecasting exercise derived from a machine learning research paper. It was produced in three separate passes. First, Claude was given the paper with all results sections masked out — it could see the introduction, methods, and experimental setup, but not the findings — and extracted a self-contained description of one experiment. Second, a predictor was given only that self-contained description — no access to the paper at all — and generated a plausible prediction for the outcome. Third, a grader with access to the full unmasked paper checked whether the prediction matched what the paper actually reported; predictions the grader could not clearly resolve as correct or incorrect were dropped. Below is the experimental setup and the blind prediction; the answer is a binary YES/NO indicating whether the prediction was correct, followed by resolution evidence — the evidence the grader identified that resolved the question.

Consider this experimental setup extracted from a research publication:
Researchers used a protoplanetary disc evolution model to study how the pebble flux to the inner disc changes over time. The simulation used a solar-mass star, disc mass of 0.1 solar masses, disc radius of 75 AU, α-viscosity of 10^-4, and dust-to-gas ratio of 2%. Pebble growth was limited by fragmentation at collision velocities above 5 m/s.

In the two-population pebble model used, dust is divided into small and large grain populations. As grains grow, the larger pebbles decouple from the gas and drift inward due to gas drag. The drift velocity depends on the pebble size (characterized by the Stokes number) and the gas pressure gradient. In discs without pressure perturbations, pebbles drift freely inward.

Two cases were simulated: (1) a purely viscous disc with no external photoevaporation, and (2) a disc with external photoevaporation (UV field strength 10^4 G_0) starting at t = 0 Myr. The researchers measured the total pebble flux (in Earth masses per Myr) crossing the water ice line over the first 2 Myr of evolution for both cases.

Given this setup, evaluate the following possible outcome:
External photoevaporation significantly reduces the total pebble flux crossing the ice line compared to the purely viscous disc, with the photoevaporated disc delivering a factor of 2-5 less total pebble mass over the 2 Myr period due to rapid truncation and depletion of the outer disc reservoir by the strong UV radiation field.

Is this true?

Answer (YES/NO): NO